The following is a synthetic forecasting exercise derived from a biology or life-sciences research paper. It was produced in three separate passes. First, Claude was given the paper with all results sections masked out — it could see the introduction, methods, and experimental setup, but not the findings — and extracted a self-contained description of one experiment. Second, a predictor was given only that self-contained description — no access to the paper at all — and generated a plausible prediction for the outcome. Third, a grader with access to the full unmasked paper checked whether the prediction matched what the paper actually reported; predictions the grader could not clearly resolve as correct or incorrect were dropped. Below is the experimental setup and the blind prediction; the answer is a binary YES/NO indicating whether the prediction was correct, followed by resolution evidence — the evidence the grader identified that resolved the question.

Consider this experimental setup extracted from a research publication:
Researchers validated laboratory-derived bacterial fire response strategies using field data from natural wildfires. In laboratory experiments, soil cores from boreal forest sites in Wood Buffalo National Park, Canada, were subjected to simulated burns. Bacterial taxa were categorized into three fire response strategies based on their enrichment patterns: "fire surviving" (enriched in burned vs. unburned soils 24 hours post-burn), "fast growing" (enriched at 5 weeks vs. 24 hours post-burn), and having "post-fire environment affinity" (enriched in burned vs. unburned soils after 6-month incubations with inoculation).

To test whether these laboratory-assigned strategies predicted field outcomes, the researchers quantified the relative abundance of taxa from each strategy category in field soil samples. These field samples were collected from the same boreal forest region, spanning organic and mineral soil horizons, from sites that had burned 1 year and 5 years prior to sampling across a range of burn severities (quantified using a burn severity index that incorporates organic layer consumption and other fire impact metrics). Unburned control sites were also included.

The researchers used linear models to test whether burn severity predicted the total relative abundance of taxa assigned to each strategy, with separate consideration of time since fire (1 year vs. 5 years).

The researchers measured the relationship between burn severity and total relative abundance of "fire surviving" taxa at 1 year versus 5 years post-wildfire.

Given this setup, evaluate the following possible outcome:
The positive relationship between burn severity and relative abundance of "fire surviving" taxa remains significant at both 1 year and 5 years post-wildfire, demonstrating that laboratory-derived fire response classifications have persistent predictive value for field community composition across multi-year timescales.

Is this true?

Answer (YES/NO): YES